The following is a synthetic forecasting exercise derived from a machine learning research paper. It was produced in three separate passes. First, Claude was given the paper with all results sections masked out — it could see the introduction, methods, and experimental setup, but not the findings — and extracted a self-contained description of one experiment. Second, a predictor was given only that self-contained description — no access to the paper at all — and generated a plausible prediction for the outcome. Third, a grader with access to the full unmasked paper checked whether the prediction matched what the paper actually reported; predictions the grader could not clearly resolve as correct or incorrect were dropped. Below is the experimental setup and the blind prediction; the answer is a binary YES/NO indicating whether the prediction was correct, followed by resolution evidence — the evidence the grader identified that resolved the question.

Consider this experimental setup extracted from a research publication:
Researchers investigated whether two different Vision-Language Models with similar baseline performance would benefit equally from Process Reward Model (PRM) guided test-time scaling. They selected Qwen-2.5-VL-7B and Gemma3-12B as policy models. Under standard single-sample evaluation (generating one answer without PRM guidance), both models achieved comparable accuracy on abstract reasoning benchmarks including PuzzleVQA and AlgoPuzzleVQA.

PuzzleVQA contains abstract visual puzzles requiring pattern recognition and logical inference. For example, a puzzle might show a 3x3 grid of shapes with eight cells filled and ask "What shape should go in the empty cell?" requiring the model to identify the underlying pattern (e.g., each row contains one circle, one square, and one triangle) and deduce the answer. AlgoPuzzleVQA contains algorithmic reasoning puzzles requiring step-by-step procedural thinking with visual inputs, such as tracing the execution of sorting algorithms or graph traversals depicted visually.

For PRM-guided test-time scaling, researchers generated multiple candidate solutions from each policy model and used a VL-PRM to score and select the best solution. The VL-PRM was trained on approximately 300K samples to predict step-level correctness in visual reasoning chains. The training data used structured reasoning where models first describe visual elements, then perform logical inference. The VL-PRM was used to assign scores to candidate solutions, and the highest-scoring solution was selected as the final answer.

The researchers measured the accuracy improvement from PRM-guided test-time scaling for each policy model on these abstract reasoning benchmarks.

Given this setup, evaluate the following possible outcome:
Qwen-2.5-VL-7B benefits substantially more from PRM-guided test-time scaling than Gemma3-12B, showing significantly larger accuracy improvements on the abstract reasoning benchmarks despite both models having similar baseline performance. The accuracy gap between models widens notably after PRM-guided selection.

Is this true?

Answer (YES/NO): NO